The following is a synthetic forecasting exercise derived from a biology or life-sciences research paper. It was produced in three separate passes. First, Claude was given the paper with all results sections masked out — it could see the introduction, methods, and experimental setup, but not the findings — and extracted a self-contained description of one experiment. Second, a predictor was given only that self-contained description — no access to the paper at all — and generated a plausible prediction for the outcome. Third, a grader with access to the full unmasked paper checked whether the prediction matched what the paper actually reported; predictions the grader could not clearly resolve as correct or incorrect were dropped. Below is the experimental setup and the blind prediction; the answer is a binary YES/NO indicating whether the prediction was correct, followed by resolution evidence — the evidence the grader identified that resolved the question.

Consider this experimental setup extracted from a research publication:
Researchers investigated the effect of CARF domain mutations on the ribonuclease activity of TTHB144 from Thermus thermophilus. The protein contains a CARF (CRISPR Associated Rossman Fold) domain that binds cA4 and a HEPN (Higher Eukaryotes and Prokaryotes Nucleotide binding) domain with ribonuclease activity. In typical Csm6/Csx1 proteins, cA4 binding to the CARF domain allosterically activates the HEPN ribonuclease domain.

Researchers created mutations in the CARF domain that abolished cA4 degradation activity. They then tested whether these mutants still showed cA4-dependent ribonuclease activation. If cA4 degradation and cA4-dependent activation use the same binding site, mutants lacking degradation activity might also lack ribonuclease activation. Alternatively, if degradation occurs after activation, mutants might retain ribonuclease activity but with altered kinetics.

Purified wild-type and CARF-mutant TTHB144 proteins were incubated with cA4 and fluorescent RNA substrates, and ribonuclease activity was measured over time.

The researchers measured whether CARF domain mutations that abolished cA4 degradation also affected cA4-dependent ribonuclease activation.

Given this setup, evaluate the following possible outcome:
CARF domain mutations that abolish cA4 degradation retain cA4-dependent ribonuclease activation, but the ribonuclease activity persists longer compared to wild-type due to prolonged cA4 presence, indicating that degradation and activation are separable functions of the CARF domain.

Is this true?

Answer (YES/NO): NO